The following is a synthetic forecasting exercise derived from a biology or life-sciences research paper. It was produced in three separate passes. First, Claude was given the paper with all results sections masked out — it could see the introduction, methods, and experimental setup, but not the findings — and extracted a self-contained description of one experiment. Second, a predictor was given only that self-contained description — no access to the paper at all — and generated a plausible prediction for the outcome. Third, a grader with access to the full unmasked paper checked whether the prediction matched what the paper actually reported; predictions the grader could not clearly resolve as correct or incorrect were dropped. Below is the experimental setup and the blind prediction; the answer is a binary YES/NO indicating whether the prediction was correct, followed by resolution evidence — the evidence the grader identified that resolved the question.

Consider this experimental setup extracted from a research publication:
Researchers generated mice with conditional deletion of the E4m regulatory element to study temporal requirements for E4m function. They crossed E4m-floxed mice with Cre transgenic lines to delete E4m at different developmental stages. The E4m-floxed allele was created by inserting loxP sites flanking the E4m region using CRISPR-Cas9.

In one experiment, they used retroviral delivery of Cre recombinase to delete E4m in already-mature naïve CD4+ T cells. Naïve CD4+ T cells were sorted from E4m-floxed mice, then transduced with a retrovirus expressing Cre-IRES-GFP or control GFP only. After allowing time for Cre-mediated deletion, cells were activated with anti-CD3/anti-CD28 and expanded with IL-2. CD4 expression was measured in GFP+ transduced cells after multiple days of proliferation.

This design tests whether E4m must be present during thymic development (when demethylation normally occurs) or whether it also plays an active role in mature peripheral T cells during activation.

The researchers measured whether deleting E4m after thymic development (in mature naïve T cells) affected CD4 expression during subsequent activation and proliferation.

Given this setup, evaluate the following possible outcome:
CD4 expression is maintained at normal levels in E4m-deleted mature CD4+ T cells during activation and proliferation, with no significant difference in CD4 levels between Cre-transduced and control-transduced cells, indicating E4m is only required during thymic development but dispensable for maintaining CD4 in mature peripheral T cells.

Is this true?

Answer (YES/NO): YES